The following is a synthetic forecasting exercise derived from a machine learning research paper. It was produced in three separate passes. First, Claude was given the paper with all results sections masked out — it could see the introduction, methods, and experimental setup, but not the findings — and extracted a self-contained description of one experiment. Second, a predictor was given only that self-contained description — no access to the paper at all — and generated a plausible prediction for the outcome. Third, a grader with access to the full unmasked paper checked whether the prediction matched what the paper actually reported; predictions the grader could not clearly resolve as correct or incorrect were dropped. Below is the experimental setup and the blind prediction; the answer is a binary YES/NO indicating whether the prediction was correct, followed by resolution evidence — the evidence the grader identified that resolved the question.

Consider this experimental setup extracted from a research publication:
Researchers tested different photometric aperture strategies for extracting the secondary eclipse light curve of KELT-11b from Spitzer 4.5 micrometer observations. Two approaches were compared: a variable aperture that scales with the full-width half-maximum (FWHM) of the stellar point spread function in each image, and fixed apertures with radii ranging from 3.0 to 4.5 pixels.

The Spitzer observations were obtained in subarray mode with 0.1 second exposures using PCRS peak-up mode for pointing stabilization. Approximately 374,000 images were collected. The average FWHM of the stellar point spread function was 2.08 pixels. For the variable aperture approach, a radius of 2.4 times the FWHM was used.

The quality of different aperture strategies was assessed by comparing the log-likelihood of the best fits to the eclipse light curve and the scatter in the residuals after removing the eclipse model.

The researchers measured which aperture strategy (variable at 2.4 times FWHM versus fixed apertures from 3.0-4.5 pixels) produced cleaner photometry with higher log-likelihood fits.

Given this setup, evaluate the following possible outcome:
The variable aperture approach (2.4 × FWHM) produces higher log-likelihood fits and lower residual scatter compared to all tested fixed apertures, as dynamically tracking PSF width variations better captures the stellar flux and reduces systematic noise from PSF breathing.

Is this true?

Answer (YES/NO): YES